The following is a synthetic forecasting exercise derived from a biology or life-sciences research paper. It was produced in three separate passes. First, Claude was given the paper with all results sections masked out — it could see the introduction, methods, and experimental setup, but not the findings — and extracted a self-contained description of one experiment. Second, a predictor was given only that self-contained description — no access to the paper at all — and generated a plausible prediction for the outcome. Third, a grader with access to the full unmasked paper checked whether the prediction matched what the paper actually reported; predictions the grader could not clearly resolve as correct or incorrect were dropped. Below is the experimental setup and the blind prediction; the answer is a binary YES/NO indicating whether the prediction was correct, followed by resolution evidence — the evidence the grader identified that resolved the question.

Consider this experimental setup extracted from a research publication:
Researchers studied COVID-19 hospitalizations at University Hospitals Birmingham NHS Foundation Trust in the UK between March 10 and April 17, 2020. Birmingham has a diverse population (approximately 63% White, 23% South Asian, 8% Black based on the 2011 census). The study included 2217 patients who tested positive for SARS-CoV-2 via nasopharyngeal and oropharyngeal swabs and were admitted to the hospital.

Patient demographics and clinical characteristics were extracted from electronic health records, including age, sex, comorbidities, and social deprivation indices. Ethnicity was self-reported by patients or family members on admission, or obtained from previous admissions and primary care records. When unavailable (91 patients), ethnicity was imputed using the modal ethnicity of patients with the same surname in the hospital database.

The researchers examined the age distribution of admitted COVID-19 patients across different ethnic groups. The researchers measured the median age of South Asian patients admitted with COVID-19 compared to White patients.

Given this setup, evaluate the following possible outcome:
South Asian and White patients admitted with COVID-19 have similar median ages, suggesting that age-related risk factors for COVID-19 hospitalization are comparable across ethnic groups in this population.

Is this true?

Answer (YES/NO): NO